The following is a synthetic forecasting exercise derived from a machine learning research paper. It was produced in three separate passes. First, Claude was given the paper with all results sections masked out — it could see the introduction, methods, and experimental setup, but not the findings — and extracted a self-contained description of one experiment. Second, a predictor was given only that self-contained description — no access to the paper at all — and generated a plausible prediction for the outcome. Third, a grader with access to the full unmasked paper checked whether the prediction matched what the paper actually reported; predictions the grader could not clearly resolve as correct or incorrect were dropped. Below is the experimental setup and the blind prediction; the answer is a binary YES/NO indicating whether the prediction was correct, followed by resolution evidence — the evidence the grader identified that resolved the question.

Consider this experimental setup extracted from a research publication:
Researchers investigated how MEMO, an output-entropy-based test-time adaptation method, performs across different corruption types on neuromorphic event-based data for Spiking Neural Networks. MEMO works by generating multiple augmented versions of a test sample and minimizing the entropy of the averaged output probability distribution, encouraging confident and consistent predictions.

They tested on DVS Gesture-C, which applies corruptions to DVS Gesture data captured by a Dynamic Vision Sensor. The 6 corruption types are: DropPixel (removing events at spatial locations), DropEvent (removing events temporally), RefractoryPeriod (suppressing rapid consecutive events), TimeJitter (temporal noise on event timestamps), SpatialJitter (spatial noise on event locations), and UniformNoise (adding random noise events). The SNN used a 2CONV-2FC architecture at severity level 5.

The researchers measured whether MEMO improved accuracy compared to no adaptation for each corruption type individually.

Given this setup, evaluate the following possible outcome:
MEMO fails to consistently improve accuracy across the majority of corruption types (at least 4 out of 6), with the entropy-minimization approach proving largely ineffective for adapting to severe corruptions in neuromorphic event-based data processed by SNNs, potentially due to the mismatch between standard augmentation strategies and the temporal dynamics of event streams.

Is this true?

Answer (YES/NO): YES